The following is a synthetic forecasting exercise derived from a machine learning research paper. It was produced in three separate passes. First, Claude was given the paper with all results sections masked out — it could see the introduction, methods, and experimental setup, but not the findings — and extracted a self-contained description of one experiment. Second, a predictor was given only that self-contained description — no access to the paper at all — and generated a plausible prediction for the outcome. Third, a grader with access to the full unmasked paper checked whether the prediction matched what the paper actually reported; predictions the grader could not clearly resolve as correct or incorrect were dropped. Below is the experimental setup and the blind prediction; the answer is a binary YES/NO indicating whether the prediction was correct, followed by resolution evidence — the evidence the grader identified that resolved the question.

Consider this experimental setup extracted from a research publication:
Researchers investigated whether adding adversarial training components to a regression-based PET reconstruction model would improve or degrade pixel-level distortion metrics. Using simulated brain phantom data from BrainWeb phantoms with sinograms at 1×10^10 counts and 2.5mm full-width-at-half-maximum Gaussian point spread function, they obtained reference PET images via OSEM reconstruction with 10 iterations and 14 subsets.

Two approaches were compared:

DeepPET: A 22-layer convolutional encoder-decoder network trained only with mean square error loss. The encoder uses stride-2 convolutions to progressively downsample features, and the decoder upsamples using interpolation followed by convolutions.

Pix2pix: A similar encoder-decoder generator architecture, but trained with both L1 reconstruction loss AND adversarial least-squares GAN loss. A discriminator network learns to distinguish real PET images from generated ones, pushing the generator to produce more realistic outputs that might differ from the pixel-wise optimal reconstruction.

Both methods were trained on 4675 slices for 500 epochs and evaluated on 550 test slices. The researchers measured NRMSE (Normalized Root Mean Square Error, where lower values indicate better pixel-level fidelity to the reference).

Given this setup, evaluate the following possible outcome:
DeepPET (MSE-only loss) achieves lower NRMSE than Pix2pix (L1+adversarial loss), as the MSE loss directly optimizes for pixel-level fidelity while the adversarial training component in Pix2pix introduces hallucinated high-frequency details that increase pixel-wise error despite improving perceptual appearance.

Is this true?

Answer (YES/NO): YES